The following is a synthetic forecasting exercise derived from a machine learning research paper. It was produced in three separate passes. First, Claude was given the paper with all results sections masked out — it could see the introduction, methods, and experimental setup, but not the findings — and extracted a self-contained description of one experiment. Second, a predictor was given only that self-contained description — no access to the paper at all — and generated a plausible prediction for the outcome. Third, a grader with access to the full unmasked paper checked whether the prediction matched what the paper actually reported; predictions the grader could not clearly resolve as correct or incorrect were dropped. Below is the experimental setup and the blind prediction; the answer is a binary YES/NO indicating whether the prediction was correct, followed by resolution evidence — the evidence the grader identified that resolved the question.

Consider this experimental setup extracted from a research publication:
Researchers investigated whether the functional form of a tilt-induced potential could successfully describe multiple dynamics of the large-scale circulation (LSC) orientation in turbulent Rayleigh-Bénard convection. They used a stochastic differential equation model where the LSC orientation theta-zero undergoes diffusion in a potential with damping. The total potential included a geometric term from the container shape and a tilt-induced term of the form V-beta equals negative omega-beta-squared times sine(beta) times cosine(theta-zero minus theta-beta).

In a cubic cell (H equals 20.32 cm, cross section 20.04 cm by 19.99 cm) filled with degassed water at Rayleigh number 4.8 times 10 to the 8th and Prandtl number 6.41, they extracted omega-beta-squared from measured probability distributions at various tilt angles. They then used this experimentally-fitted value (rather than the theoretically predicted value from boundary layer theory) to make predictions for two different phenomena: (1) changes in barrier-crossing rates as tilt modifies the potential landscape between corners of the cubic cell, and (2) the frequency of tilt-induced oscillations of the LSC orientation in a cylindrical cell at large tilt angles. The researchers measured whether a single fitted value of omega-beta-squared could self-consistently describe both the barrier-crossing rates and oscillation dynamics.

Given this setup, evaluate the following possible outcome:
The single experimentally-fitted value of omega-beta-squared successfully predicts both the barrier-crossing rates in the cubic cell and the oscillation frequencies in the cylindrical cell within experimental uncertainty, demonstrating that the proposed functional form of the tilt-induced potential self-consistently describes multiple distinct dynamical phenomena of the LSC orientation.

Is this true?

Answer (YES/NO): YES